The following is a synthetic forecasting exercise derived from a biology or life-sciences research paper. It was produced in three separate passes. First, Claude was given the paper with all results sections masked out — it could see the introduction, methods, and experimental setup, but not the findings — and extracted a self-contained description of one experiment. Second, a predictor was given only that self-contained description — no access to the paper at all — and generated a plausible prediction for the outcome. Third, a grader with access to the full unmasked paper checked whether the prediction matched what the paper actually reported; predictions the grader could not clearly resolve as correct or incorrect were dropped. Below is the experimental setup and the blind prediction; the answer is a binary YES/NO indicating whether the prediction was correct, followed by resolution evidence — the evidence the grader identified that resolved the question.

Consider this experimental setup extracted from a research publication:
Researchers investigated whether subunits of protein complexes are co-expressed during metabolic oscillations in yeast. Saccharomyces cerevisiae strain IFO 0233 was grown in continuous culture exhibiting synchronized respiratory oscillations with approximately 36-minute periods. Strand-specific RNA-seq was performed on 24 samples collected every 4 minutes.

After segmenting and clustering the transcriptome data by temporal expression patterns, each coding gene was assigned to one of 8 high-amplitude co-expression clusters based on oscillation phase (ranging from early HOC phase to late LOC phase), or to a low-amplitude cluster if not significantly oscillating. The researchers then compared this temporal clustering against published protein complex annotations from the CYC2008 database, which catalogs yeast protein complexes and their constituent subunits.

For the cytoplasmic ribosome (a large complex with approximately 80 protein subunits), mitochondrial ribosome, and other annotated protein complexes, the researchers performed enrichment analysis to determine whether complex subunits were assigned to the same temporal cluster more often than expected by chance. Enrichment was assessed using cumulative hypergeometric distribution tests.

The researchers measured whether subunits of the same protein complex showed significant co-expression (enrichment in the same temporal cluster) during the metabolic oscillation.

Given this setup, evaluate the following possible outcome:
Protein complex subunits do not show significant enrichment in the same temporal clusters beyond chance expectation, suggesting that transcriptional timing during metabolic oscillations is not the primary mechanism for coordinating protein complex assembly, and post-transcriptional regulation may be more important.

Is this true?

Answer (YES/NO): NO